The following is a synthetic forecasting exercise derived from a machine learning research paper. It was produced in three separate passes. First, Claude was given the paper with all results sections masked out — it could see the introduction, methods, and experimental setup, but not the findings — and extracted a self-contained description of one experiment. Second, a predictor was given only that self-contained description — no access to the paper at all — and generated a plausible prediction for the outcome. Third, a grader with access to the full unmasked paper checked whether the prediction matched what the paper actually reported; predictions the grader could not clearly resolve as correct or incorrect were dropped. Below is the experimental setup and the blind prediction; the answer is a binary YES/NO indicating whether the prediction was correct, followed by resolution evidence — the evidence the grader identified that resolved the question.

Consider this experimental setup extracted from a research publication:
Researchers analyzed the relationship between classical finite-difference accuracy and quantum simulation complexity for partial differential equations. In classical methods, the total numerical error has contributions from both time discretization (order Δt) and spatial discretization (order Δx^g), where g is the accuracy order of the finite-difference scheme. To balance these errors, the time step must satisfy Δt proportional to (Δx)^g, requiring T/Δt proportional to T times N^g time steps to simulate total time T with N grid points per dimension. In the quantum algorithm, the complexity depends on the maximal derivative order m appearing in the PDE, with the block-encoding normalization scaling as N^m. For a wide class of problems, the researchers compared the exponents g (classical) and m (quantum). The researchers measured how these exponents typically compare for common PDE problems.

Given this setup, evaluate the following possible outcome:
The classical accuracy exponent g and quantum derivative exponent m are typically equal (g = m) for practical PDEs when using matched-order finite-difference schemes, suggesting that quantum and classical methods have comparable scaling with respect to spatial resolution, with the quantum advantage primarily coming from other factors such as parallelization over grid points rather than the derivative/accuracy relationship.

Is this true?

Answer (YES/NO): NO